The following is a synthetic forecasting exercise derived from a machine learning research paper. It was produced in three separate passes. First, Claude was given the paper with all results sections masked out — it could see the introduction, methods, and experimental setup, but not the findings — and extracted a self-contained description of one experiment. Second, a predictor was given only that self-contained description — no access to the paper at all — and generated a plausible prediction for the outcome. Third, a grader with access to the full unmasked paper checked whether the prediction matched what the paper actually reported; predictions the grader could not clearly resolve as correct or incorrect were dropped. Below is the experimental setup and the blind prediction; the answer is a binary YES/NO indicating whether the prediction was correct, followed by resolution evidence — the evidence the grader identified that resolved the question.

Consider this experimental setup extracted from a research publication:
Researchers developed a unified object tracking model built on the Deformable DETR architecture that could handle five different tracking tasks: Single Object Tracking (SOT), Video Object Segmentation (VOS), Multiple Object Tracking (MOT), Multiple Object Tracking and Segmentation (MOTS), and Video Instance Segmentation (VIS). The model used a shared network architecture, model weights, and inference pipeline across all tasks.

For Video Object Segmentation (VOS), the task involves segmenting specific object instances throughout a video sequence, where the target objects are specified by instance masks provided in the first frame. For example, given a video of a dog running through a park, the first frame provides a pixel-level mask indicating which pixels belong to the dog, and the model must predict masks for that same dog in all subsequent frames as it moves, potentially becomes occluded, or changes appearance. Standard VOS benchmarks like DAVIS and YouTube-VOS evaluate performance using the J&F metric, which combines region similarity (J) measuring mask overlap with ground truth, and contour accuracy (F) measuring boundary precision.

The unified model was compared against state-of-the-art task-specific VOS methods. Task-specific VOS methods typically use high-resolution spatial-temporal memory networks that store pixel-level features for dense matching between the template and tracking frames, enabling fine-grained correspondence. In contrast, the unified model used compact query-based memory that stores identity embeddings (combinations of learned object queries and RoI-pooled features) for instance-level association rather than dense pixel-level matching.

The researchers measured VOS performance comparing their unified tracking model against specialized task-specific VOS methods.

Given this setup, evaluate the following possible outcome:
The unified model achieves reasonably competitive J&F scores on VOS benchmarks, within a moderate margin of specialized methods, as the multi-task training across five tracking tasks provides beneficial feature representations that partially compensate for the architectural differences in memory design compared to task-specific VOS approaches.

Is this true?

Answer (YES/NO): NO